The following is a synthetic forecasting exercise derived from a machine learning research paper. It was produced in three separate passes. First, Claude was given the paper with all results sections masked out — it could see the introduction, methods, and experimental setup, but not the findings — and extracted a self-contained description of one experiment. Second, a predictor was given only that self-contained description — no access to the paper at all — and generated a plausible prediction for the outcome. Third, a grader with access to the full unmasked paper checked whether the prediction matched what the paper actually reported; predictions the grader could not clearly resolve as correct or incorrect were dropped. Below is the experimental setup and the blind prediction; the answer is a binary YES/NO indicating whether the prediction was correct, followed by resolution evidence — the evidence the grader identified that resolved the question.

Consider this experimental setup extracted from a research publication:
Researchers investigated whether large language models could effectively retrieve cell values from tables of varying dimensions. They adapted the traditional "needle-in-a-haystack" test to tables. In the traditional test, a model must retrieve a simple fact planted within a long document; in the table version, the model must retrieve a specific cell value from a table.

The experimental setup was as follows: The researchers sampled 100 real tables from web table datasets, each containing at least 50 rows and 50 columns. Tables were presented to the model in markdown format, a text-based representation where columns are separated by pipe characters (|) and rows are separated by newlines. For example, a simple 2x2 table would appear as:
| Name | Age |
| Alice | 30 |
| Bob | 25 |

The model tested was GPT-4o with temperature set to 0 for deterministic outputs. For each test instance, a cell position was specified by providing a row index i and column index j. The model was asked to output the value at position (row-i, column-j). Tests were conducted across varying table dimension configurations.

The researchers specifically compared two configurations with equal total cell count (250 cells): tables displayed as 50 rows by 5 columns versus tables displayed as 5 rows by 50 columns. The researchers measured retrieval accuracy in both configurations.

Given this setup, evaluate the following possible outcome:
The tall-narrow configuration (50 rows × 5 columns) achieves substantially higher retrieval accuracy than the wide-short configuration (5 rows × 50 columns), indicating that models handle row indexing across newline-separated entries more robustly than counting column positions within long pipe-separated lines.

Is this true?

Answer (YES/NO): YES